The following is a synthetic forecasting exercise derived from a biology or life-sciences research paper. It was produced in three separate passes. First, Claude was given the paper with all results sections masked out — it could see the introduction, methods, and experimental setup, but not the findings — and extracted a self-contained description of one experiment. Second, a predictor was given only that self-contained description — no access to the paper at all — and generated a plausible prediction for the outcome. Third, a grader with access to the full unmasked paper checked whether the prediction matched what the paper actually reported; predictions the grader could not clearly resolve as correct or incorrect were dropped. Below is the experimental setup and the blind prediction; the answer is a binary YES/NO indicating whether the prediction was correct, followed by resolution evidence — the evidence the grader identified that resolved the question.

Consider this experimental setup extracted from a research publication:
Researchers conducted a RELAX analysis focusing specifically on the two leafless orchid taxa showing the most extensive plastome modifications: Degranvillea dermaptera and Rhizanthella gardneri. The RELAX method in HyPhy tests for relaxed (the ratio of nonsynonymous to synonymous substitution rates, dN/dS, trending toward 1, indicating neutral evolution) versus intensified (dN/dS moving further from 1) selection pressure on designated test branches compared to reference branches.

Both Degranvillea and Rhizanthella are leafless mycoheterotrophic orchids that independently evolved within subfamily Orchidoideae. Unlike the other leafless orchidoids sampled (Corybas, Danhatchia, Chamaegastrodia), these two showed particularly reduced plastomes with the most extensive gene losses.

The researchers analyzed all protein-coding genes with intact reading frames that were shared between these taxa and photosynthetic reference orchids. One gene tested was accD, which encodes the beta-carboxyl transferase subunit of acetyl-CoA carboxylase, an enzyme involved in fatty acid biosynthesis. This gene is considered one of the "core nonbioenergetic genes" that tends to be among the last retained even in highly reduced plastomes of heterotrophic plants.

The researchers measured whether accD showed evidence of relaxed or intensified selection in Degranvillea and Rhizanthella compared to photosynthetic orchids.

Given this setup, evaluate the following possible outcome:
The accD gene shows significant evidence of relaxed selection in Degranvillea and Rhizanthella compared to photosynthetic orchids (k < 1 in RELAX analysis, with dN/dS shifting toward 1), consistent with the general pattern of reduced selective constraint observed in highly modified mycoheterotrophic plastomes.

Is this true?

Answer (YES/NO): NO